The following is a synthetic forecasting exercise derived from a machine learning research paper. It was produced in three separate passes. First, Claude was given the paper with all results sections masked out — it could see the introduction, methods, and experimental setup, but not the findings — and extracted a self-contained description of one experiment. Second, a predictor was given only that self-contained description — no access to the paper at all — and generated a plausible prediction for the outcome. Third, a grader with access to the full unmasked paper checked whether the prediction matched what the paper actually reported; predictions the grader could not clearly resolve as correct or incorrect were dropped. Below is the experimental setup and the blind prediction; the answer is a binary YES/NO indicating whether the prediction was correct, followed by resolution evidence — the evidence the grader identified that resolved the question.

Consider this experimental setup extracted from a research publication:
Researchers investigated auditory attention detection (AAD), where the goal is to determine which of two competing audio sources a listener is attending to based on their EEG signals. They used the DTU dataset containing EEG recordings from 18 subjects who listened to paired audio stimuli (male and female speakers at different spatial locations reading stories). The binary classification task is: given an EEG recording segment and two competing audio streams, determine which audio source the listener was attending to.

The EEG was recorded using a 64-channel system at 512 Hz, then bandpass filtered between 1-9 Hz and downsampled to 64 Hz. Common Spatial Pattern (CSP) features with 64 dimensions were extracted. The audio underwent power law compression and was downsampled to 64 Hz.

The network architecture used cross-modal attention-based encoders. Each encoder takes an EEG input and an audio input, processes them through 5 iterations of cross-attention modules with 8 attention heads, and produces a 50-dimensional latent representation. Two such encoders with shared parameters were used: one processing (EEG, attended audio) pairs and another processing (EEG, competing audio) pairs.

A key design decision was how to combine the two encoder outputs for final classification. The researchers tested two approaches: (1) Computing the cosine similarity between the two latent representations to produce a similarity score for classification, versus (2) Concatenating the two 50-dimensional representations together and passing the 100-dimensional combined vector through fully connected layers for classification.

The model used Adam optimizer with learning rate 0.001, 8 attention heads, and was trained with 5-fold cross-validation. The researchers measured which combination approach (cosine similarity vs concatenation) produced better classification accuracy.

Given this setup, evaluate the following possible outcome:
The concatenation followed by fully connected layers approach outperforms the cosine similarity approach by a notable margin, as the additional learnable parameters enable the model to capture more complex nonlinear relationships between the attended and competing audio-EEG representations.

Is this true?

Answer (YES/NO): NO